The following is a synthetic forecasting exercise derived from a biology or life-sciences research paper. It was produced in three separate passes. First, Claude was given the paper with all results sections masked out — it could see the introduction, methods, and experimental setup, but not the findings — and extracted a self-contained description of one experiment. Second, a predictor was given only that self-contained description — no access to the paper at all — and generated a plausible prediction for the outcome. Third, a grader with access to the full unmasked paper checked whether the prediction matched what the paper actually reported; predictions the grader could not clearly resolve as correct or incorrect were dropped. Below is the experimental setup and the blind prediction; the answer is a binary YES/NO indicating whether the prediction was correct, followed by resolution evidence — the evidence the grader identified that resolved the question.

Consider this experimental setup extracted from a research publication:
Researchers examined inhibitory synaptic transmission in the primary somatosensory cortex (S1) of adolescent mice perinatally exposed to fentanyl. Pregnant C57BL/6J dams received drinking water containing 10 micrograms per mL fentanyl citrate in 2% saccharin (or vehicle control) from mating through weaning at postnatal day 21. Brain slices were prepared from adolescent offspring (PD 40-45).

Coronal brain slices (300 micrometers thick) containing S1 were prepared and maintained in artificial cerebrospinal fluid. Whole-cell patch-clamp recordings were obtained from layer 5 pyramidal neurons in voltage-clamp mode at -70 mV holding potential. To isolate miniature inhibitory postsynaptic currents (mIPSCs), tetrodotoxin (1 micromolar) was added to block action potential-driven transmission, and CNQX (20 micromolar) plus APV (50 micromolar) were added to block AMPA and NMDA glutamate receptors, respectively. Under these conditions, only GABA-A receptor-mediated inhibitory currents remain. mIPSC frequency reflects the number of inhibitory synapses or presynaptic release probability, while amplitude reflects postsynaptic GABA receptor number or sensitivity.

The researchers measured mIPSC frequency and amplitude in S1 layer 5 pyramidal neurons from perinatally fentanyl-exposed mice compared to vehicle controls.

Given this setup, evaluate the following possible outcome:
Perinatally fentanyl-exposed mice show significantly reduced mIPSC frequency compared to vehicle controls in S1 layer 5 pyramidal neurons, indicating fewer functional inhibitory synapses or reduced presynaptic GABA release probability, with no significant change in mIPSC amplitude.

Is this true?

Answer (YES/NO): NO